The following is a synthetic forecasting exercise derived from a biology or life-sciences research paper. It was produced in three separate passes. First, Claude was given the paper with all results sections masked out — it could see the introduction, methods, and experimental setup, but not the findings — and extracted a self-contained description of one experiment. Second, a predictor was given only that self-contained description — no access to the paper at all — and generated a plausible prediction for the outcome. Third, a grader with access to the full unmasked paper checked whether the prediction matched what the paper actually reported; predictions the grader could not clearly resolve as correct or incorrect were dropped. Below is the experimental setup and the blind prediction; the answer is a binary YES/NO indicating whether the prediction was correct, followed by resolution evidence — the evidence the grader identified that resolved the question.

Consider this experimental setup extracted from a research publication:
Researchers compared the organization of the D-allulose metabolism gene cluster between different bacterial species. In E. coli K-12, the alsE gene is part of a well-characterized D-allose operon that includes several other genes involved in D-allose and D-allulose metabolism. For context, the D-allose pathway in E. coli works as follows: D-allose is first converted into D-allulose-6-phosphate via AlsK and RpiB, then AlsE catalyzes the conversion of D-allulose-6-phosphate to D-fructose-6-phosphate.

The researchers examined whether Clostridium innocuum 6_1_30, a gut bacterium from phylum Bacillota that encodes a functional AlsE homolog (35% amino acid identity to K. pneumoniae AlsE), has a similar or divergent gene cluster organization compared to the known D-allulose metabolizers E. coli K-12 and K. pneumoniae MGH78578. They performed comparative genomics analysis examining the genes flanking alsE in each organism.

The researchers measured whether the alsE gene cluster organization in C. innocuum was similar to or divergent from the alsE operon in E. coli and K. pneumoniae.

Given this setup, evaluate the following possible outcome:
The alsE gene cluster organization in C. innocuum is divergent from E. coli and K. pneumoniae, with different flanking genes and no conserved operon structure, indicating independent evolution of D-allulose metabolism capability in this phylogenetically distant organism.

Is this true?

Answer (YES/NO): YES